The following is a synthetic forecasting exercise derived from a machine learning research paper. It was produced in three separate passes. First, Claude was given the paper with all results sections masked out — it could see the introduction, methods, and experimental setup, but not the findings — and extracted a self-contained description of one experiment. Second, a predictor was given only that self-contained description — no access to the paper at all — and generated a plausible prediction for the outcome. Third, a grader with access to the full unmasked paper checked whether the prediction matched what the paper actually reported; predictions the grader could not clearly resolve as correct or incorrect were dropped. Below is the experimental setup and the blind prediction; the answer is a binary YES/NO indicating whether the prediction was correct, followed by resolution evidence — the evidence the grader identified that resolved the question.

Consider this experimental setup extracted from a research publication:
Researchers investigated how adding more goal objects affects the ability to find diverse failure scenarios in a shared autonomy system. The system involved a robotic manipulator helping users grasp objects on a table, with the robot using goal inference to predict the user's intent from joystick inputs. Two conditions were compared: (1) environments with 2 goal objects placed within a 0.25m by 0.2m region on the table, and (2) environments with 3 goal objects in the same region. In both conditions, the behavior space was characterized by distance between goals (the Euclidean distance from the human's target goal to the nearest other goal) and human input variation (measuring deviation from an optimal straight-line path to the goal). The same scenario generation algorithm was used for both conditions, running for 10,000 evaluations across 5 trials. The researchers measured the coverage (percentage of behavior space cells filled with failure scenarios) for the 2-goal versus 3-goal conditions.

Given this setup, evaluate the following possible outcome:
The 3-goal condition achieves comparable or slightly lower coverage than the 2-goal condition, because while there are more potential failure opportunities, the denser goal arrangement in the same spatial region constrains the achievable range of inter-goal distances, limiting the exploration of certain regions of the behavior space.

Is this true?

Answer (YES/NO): YES